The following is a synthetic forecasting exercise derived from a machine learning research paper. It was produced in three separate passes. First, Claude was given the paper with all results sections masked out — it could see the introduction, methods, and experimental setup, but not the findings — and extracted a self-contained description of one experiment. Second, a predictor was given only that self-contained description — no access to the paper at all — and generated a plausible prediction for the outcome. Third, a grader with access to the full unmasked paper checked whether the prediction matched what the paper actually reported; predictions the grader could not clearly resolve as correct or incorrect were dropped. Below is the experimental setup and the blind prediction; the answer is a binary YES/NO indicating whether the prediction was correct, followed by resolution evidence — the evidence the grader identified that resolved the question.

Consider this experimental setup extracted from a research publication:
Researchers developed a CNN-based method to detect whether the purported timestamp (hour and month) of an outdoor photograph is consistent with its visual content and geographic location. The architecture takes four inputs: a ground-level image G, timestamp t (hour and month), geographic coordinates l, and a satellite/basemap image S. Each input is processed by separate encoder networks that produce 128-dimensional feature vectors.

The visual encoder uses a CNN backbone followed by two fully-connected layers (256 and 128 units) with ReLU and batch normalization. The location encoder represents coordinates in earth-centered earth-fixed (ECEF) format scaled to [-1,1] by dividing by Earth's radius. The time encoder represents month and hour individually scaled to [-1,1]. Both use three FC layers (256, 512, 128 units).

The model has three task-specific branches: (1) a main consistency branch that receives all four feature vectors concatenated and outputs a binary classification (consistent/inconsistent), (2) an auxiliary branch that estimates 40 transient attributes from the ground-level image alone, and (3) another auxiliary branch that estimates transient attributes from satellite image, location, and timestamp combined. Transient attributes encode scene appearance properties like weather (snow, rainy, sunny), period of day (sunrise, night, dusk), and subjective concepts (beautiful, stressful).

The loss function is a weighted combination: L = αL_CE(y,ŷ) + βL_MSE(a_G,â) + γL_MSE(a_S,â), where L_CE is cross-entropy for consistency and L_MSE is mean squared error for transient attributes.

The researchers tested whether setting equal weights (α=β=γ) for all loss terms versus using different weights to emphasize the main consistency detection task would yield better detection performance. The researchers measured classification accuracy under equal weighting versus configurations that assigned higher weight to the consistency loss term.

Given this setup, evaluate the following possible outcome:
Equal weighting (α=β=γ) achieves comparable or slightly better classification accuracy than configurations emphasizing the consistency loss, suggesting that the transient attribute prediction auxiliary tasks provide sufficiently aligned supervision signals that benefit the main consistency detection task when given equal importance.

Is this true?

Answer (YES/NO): YES